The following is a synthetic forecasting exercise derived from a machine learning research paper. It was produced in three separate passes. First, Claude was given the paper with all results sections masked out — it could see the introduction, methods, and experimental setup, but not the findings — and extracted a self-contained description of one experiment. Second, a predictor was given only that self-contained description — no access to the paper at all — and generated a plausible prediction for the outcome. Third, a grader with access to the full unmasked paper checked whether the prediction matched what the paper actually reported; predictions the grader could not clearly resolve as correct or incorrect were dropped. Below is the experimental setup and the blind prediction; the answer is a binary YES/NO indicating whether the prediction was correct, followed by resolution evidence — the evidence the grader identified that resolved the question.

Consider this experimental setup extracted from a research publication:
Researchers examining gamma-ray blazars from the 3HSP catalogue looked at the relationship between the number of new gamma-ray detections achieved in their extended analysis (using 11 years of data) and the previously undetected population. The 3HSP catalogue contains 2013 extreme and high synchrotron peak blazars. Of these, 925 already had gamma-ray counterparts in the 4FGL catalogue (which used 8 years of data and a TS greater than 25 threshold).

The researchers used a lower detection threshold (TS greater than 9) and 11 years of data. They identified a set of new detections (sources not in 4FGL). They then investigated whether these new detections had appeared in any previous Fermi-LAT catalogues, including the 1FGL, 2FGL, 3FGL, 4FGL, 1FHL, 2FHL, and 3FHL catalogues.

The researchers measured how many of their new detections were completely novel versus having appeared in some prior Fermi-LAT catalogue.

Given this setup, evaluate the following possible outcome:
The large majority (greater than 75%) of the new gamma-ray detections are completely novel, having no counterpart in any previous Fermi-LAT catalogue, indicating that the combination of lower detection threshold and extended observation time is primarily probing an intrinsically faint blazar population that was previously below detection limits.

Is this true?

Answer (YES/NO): YES